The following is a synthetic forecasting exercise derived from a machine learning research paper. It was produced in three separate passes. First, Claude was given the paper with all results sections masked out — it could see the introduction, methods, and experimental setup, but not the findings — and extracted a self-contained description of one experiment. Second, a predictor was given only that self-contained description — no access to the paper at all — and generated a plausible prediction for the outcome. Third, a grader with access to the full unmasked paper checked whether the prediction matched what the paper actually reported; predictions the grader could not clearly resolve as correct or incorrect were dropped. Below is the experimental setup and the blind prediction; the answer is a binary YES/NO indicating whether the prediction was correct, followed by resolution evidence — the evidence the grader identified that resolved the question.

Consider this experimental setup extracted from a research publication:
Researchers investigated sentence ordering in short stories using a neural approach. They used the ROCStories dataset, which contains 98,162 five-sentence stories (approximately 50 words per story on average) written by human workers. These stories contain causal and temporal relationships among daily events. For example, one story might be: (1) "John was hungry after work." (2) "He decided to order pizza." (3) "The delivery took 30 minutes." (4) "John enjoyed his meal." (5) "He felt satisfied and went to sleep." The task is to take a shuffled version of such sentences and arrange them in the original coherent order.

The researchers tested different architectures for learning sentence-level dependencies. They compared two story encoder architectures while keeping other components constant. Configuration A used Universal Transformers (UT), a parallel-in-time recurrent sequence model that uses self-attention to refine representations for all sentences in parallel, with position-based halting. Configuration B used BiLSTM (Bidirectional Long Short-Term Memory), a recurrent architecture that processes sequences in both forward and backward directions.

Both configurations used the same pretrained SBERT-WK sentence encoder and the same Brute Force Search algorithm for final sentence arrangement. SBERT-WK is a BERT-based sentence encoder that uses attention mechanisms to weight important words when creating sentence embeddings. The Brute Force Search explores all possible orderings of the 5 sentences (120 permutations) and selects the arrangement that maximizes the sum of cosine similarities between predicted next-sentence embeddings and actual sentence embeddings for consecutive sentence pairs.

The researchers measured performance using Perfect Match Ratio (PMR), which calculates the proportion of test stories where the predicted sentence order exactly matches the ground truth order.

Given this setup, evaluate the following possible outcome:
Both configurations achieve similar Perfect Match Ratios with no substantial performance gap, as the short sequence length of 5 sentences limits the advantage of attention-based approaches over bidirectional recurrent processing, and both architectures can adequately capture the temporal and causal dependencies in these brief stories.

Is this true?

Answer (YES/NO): NO